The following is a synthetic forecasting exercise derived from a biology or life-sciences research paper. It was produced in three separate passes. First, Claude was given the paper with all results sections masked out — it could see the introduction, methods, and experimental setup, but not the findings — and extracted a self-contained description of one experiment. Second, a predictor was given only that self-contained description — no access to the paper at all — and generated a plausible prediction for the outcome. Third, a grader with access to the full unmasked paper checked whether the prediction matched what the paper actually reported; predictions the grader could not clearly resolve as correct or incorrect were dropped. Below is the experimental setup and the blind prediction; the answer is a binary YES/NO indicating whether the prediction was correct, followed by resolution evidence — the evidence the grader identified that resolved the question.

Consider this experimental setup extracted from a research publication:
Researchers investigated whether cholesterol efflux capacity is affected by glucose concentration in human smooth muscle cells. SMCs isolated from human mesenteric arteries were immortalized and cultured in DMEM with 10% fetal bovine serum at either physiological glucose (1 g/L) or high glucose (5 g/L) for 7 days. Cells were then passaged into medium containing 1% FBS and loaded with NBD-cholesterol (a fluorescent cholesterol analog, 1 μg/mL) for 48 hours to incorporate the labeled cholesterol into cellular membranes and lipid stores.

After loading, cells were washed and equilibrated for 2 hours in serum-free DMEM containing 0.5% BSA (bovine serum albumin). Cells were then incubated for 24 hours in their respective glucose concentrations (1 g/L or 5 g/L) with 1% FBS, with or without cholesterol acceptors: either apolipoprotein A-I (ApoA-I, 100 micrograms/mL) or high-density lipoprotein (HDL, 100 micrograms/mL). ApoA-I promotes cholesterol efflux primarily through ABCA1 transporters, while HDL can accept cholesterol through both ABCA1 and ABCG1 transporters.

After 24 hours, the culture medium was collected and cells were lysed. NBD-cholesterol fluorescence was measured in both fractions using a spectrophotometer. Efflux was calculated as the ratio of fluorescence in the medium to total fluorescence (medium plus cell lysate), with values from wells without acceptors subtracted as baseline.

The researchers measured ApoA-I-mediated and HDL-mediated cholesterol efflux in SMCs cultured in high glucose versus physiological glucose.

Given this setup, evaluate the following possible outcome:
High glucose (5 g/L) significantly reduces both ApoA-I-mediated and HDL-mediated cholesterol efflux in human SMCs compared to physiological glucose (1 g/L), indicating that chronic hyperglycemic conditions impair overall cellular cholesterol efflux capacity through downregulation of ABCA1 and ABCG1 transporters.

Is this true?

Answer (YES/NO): NO